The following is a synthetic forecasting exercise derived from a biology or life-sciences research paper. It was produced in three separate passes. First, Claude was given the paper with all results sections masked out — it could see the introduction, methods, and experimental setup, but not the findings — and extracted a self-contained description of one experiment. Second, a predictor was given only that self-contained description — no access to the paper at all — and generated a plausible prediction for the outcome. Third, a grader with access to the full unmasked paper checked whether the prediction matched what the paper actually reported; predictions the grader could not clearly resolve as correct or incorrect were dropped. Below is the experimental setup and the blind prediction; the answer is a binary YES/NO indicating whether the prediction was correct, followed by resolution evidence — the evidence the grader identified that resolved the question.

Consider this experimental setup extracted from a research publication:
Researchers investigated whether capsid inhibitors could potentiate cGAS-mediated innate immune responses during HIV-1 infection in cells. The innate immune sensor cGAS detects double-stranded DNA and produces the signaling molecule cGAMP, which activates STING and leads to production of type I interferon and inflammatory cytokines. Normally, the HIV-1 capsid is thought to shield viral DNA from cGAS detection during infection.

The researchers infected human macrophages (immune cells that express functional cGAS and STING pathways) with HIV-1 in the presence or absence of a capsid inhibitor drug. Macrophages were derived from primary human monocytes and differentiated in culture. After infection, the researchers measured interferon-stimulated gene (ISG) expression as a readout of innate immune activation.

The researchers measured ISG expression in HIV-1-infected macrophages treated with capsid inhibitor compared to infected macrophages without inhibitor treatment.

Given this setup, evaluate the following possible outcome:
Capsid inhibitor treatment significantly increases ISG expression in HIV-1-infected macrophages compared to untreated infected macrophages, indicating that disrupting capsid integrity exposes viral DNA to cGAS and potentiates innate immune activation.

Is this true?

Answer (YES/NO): YES